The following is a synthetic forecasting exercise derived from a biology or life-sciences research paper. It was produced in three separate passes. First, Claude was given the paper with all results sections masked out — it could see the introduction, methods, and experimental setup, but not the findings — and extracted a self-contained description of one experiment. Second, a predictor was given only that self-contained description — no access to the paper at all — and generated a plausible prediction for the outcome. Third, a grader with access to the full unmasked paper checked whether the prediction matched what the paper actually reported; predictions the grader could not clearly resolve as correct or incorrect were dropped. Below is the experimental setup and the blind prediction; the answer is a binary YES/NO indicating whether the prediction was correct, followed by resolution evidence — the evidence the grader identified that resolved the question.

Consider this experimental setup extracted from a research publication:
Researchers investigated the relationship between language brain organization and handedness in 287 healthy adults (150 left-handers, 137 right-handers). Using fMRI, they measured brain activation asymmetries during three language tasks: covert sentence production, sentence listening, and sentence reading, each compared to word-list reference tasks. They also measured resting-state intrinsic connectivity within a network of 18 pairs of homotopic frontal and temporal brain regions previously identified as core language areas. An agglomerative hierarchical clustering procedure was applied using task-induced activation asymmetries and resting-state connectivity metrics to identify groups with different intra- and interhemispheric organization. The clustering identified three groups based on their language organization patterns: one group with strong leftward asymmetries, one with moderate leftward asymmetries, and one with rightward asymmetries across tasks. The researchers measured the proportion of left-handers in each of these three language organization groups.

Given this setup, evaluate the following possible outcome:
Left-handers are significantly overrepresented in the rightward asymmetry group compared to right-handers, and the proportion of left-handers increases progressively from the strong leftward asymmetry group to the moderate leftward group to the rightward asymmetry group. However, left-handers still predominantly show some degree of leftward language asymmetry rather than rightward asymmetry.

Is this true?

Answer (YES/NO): NO